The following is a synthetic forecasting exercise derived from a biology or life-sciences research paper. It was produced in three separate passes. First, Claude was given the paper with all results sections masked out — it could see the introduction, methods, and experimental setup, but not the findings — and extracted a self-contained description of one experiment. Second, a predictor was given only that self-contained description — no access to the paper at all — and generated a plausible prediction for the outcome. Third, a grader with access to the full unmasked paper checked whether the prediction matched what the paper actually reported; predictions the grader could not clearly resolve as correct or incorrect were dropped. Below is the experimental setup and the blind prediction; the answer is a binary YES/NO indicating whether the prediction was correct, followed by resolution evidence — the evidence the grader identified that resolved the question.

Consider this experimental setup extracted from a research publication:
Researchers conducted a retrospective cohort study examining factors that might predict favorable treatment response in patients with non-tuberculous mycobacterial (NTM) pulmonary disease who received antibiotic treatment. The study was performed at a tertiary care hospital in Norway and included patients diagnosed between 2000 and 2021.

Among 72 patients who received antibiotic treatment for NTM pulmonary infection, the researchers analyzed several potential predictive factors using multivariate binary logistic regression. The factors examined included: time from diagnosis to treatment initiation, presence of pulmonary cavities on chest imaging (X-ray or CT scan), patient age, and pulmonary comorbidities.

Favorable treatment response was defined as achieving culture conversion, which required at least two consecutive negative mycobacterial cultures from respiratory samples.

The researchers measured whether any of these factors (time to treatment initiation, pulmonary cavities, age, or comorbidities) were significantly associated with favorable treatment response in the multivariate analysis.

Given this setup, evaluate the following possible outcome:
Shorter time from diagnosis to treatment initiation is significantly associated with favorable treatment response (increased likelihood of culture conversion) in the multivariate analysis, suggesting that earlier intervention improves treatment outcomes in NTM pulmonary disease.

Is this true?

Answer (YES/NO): NO